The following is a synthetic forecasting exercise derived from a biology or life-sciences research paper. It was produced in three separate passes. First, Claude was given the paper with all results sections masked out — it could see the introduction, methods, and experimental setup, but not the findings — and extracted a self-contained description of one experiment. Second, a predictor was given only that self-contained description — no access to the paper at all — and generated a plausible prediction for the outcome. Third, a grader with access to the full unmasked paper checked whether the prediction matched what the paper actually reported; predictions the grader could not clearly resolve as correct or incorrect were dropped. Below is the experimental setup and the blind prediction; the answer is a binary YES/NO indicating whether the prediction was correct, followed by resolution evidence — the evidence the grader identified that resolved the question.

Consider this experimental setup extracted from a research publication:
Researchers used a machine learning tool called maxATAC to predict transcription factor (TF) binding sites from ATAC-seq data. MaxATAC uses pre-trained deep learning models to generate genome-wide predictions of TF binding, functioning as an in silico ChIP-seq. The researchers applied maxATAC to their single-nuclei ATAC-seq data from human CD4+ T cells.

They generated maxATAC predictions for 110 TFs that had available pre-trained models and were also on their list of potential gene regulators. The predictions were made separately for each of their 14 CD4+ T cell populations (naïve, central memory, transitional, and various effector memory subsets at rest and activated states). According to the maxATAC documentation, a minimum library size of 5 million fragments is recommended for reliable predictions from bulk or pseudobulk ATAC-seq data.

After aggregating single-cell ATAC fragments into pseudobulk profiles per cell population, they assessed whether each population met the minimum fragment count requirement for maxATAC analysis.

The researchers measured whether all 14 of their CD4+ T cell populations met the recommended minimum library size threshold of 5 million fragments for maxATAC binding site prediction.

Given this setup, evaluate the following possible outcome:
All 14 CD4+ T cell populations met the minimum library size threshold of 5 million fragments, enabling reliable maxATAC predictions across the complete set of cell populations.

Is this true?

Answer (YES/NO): YES